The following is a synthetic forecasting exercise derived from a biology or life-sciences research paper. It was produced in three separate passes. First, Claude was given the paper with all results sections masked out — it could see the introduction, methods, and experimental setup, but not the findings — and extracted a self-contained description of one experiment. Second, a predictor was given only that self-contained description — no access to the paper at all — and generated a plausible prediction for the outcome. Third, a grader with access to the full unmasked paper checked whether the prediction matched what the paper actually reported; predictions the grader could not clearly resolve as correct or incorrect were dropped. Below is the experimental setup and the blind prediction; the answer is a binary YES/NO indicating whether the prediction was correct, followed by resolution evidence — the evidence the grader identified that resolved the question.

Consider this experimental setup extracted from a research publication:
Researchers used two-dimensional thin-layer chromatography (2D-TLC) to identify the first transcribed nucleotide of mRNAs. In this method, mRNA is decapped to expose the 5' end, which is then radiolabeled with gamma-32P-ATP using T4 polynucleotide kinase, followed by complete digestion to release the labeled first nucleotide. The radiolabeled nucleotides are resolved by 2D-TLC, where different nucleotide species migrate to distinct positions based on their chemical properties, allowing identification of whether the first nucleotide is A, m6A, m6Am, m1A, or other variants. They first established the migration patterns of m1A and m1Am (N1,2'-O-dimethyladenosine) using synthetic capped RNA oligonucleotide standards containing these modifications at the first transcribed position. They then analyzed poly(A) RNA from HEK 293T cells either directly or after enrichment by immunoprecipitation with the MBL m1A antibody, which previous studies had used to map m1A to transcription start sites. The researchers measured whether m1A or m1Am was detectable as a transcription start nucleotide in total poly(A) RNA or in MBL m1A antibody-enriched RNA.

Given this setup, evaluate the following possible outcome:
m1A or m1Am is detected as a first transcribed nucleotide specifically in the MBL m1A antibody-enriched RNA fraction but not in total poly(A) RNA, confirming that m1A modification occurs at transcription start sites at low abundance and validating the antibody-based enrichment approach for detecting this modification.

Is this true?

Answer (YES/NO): NO